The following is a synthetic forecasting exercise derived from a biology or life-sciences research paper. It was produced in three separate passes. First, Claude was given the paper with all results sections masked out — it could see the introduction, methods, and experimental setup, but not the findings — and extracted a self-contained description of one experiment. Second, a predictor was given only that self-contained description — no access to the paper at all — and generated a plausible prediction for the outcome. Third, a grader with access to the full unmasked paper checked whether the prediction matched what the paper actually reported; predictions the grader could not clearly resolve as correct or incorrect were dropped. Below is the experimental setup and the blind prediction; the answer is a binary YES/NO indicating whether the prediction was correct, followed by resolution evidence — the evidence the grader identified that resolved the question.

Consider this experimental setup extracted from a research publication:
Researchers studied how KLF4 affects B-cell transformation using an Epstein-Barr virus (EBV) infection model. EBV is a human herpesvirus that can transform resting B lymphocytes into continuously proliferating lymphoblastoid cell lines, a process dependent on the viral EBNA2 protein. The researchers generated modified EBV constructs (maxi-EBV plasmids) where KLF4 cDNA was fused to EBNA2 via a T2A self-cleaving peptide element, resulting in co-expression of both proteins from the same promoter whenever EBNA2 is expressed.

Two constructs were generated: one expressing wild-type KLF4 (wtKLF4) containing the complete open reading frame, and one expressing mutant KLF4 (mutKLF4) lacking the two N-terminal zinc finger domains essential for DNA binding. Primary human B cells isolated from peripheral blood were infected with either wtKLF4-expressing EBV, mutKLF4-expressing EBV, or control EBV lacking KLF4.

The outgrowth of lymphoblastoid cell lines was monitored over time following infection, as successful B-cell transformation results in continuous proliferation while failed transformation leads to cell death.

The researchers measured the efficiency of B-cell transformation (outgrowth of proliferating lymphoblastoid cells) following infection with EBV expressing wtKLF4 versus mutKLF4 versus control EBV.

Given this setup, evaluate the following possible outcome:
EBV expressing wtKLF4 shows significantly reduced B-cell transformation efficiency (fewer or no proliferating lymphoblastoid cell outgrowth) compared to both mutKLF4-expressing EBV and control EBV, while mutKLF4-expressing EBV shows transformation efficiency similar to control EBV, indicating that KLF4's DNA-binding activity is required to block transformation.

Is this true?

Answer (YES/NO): YES